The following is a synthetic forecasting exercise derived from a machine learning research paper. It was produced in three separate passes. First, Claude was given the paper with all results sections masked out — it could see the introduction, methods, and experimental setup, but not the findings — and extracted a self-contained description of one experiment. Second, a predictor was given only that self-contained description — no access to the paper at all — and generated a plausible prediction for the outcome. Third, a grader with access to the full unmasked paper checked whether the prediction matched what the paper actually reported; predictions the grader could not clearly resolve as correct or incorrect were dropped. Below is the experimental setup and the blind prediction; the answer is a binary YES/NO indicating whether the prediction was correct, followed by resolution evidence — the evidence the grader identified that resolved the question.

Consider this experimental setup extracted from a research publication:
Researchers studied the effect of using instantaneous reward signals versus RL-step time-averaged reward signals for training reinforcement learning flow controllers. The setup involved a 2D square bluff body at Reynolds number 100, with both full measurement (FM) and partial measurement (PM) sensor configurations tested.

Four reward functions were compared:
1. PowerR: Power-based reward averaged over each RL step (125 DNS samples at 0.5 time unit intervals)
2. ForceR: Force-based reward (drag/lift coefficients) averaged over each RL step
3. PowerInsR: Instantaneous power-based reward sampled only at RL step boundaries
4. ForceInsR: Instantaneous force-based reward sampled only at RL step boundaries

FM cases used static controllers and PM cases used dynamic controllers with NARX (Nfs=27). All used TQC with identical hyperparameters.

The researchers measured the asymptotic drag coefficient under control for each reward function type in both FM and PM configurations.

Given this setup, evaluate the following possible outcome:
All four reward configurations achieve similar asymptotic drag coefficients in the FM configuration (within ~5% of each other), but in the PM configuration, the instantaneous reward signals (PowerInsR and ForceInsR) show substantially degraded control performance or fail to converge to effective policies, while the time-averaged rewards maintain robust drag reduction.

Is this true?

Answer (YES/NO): NO